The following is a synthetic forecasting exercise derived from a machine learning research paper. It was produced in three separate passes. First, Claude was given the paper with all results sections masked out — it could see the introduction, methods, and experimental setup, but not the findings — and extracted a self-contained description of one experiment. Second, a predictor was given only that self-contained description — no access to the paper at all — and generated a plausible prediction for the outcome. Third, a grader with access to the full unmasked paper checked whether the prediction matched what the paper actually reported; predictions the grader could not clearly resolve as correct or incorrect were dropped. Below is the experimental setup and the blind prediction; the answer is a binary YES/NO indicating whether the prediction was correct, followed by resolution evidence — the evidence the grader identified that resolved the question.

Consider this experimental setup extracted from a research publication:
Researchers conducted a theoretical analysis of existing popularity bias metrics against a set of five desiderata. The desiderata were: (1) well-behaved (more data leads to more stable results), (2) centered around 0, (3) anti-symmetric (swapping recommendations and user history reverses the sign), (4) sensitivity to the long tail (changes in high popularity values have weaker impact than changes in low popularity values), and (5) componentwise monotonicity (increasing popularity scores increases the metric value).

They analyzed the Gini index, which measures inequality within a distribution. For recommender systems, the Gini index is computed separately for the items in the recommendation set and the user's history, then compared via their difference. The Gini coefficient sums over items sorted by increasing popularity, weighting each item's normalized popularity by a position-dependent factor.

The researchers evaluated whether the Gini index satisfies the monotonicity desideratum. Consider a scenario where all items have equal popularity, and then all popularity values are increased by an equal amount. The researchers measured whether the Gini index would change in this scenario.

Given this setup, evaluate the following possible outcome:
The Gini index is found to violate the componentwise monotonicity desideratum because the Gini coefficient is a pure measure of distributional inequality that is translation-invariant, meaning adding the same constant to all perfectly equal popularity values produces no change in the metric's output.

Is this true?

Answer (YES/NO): YES